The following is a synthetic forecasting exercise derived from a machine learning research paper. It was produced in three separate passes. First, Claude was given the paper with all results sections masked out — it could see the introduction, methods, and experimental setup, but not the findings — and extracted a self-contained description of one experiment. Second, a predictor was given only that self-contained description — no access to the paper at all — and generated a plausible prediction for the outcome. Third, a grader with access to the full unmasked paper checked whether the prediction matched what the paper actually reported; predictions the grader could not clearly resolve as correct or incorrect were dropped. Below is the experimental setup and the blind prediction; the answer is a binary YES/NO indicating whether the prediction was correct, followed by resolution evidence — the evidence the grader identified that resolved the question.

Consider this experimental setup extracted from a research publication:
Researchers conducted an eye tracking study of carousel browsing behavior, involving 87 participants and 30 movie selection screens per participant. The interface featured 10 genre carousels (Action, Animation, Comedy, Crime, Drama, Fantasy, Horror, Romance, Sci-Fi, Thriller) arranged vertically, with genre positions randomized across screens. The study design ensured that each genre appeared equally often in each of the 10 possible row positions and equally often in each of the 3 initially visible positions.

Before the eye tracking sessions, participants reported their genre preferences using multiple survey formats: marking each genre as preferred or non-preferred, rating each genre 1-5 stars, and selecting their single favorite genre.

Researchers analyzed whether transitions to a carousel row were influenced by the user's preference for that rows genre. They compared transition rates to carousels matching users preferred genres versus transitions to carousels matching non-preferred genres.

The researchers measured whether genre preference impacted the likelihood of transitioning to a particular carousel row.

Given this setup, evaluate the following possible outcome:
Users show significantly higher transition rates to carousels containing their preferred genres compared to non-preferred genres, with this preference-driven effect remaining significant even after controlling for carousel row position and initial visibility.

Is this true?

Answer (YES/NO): NO